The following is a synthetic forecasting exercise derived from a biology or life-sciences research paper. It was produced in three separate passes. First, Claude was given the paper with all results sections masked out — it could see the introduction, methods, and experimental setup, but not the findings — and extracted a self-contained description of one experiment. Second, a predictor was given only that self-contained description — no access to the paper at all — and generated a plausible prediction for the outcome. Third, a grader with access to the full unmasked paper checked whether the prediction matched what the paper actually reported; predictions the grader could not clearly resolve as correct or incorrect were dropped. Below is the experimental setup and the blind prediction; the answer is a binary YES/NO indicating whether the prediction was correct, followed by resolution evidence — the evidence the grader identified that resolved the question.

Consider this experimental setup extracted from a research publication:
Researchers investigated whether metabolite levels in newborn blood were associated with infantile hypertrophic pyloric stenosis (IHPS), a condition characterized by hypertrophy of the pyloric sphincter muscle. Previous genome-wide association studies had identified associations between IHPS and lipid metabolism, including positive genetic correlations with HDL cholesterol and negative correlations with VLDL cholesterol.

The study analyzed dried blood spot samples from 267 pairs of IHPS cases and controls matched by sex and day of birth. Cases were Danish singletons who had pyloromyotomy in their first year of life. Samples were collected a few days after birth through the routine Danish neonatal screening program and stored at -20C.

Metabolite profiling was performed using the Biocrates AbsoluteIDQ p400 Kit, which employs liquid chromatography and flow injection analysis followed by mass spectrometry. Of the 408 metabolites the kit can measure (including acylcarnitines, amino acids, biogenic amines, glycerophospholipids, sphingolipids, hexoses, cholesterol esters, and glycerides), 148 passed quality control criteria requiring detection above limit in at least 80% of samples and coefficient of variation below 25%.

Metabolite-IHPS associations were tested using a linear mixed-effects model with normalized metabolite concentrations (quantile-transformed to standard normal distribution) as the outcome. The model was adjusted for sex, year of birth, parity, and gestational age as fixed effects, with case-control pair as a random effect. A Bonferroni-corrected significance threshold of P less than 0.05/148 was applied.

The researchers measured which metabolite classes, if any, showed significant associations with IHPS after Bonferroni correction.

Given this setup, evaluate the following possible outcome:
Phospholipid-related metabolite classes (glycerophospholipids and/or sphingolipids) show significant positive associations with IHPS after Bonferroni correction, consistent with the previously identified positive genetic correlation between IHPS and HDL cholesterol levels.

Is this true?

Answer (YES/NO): NO